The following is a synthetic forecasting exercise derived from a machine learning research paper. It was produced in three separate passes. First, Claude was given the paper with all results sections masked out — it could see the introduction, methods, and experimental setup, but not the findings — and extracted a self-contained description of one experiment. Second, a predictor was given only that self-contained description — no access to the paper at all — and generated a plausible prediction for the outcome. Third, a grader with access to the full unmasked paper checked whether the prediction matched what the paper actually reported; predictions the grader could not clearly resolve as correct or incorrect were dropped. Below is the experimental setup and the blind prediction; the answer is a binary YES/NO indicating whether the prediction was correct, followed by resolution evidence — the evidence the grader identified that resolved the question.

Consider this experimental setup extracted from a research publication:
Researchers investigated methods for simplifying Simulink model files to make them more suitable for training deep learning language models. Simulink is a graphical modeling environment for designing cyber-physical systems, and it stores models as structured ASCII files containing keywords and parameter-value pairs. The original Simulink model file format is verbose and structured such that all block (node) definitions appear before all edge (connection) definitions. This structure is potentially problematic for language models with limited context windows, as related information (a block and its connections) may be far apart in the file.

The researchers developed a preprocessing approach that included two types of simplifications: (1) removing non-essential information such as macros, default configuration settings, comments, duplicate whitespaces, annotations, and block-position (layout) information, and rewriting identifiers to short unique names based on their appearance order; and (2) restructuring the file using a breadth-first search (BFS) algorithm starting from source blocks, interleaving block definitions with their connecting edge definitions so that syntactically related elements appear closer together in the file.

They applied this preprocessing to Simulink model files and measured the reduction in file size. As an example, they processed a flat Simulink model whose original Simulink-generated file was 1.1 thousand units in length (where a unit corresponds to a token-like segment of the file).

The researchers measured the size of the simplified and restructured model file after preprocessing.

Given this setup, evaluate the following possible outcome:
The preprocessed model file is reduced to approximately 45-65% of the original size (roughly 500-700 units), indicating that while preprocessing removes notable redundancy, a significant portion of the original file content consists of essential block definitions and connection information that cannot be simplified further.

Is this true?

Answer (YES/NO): NO